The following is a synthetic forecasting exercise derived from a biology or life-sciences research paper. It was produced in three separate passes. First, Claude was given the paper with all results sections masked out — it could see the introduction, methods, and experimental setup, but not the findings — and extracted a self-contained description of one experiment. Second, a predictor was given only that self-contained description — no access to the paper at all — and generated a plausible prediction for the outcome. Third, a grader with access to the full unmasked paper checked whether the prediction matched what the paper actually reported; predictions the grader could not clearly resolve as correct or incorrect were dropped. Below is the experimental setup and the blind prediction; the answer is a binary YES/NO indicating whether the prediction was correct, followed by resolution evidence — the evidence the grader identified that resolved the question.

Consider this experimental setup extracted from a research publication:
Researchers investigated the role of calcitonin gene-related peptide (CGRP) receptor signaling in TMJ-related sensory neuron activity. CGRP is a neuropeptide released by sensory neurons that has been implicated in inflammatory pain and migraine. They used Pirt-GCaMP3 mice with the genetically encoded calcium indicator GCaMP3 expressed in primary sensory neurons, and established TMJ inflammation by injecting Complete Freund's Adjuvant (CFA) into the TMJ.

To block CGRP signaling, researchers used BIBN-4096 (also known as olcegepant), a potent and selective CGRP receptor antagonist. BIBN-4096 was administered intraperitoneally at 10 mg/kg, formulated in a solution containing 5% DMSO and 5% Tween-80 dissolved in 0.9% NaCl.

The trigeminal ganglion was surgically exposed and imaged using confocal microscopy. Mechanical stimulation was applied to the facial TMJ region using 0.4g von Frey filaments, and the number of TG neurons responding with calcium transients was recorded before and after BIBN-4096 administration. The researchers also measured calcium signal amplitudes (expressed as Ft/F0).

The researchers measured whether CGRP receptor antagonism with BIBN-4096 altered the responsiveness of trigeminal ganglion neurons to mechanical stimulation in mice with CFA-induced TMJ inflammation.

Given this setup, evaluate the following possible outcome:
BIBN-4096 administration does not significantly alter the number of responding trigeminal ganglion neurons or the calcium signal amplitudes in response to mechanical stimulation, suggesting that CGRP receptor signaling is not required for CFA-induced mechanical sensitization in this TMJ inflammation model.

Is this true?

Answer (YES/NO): NO